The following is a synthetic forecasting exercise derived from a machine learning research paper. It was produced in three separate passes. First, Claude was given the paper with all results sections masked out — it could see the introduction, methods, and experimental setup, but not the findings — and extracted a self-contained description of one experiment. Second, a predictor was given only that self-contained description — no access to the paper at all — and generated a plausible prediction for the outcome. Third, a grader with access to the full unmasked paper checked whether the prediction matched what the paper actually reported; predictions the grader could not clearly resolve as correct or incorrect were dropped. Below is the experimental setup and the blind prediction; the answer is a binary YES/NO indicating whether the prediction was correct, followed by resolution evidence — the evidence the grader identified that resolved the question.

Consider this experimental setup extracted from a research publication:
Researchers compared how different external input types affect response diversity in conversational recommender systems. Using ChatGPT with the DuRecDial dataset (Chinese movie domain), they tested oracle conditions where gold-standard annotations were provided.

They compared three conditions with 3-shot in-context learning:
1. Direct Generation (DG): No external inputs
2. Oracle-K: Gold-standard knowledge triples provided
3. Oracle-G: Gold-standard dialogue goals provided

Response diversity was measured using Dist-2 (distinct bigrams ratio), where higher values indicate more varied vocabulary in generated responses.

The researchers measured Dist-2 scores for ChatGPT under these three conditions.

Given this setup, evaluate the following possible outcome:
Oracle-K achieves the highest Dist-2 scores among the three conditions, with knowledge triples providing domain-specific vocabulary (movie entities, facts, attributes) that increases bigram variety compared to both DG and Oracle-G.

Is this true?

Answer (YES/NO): YES